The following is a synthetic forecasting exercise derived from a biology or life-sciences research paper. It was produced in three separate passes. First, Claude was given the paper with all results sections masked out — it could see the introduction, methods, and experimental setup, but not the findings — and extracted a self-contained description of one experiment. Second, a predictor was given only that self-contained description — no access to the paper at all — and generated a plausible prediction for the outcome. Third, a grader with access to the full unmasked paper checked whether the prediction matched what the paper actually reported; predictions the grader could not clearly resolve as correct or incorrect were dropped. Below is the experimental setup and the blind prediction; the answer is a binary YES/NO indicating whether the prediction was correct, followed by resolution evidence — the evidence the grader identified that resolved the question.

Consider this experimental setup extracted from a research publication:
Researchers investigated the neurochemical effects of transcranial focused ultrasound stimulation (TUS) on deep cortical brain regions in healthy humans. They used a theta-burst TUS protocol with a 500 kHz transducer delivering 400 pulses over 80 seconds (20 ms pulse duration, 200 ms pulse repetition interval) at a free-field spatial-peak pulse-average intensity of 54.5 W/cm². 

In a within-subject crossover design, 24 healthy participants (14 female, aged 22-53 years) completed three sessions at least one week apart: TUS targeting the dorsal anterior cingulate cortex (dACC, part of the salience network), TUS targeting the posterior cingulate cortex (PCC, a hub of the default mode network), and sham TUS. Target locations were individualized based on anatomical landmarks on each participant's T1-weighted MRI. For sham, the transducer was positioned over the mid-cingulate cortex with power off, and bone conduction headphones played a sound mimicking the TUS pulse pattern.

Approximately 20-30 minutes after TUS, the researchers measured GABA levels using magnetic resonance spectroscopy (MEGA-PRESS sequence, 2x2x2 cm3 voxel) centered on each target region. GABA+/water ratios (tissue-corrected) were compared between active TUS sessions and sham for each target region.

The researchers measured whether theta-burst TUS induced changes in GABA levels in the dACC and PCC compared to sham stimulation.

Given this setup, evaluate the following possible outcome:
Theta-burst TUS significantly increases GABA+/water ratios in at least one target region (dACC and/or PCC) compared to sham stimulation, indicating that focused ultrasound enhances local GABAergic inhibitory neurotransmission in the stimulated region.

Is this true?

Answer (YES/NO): NO